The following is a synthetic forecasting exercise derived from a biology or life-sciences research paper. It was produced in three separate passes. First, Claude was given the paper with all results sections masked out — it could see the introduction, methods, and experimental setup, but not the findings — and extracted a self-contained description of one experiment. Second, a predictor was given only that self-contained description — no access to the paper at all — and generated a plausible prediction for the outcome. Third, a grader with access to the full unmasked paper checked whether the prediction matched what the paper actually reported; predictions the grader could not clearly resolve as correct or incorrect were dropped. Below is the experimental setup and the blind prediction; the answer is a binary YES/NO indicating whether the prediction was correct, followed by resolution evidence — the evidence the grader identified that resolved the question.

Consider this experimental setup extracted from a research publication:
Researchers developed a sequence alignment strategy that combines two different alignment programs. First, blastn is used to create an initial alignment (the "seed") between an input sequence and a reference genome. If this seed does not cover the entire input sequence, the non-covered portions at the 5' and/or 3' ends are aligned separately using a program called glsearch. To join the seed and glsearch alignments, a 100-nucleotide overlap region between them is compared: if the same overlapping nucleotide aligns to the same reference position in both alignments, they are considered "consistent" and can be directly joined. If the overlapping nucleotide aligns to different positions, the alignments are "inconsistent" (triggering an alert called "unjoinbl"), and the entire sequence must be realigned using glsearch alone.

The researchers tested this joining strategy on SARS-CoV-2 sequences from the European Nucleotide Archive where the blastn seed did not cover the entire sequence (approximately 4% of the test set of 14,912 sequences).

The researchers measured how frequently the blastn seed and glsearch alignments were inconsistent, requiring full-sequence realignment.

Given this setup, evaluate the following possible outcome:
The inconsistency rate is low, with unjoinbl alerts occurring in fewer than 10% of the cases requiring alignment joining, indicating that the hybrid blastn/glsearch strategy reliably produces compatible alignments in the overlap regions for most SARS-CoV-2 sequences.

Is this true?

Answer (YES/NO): YES